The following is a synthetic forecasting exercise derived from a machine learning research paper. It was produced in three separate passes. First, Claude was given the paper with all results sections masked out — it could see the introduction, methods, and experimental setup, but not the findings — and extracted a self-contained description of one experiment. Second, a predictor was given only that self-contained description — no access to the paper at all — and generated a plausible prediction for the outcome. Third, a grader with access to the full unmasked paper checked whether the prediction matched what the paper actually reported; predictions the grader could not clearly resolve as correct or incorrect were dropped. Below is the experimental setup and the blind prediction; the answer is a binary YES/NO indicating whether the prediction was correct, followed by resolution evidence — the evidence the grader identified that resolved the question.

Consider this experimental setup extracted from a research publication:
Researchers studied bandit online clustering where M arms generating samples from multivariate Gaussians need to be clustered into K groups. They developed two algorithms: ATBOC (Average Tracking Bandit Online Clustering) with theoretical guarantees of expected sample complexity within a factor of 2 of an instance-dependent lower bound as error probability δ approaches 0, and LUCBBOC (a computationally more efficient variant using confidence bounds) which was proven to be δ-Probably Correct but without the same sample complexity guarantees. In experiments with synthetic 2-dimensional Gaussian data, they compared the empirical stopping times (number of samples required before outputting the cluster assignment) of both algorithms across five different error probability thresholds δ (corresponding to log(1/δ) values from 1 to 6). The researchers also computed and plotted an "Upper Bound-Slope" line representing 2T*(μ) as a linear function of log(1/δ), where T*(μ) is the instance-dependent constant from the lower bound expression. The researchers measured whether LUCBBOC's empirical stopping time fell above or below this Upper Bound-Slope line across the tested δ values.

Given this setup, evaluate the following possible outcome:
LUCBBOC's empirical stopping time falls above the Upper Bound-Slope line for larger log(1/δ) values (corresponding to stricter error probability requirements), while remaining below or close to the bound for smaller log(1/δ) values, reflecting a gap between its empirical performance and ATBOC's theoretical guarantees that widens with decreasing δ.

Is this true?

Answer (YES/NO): NO